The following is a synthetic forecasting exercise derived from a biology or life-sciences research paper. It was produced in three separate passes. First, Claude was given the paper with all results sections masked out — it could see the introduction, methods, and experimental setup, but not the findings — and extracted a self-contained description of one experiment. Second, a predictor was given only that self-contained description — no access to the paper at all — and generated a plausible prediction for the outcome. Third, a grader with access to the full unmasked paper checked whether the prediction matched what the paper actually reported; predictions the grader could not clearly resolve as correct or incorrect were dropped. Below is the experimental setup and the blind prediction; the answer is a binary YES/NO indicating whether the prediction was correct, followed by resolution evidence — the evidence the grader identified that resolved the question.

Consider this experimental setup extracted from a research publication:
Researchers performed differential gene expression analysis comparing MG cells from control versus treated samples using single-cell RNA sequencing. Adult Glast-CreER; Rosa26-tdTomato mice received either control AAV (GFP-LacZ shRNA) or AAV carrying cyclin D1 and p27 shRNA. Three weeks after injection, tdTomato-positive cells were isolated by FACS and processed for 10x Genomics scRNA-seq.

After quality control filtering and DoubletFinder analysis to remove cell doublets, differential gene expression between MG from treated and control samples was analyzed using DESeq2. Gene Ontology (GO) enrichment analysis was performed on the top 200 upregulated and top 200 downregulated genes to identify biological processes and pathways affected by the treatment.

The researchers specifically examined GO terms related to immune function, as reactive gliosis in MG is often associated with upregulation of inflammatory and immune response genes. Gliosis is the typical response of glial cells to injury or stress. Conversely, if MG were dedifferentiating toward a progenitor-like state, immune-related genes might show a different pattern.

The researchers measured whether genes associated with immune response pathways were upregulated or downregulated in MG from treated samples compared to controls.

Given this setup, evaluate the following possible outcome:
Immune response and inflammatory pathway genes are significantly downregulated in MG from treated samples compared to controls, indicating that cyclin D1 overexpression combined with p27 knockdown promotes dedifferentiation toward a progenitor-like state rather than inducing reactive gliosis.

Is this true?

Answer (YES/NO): NO